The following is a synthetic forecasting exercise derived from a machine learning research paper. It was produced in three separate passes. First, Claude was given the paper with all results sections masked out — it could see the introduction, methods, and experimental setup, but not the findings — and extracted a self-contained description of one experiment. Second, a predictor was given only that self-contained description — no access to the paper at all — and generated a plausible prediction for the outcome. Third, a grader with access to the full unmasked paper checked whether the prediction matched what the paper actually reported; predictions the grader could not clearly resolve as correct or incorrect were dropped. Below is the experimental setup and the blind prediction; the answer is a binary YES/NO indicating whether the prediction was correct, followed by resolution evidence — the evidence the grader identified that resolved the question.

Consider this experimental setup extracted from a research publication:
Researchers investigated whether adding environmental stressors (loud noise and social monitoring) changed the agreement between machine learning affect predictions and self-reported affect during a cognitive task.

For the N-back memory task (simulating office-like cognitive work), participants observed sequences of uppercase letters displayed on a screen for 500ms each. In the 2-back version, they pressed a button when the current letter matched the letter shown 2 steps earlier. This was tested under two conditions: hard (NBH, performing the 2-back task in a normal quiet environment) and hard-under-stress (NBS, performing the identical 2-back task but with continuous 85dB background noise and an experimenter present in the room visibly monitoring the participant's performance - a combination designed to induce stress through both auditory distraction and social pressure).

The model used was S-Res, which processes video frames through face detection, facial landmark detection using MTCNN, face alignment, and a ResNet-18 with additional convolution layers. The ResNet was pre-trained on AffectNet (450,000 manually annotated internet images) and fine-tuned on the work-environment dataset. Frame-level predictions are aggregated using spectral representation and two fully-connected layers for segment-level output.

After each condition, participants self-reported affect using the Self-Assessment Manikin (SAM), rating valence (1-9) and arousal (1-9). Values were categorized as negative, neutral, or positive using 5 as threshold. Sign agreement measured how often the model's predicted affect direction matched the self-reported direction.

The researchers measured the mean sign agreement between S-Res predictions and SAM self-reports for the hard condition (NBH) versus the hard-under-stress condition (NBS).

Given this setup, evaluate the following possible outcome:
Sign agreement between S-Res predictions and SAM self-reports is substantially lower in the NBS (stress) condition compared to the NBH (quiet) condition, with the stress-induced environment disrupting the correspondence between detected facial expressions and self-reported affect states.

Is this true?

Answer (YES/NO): NO